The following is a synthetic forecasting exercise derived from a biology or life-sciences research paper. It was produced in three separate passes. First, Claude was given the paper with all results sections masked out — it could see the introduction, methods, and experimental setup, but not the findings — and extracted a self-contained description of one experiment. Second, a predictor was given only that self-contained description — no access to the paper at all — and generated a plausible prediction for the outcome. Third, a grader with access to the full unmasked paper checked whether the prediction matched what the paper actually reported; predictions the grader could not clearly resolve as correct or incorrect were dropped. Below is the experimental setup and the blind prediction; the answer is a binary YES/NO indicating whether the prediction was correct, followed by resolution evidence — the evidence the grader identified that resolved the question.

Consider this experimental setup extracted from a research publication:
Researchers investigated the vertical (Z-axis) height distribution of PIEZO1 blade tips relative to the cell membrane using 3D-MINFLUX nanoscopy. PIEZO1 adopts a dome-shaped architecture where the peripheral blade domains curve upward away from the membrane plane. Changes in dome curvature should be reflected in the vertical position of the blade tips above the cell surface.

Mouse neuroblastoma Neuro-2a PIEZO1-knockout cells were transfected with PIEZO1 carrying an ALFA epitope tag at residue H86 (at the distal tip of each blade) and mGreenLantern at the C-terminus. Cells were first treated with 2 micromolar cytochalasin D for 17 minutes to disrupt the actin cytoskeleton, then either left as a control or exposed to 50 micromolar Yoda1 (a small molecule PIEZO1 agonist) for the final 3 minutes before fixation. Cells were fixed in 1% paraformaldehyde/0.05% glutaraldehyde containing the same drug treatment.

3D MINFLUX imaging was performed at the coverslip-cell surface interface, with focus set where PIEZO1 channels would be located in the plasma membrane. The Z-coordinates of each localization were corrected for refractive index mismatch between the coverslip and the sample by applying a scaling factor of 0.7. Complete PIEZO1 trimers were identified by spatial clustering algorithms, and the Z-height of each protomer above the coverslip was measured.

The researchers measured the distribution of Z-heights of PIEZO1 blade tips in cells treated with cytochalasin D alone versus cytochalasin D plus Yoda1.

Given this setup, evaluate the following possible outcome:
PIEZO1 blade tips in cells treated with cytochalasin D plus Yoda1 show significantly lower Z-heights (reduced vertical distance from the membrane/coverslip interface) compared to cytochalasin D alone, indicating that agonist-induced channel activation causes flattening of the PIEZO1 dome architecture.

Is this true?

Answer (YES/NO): YES